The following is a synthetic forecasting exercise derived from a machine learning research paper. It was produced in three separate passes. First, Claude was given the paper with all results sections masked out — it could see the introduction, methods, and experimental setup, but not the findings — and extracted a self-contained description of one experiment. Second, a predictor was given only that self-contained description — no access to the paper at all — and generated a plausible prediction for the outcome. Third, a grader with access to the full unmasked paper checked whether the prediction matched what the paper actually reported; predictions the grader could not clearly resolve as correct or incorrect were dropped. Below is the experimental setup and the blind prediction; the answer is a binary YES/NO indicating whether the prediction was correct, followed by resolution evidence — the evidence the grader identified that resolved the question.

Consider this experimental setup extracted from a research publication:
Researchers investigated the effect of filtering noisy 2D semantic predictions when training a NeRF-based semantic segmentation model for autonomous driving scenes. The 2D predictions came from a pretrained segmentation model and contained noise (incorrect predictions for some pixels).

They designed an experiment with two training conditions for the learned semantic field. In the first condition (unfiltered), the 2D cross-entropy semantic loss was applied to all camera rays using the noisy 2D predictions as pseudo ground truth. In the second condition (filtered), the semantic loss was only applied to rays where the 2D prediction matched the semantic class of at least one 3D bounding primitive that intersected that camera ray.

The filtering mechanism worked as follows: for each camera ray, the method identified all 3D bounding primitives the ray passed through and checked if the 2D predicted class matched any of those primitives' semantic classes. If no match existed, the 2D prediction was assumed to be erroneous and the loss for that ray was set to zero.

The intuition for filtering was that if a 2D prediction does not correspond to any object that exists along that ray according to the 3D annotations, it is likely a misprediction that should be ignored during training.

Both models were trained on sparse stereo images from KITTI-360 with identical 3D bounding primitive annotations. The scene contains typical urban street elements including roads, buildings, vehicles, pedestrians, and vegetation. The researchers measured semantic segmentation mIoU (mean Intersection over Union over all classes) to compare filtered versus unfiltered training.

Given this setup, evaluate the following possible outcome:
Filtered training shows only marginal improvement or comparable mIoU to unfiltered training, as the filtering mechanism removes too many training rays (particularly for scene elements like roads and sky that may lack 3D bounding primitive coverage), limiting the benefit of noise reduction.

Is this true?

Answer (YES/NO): NO